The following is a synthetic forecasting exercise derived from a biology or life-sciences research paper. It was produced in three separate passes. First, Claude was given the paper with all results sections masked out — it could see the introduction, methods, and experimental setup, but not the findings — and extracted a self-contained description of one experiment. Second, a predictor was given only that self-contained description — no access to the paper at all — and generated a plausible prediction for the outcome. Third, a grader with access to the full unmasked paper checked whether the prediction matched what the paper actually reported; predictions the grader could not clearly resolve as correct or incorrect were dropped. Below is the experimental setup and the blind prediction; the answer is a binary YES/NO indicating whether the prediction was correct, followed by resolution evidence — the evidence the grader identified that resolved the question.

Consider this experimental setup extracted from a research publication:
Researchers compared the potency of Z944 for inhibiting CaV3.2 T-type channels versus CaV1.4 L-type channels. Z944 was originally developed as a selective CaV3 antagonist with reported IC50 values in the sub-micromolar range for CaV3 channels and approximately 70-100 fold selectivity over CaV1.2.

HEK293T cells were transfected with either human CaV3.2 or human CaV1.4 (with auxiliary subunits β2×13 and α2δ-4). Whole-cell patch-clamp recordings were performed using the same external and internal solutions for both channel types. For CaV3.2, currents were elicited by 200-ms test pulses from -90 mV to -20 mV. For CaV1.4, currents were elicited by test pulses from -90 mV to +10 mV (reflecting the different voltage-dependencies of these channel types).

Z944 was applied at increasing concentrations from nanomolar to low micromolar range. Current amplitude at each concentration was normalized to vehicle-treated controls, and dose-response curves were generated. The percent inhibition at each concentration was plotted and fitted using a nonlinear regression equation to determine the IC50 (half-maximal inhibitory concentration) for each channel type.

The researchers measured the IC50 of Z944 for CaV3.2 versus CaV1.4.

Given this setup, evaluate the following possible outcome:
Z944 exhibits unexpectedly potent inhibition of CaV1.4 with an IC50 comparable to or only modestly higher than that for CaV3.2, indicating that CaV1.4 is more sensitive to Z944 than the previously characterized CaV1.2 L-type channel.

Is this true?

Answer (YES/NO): NO